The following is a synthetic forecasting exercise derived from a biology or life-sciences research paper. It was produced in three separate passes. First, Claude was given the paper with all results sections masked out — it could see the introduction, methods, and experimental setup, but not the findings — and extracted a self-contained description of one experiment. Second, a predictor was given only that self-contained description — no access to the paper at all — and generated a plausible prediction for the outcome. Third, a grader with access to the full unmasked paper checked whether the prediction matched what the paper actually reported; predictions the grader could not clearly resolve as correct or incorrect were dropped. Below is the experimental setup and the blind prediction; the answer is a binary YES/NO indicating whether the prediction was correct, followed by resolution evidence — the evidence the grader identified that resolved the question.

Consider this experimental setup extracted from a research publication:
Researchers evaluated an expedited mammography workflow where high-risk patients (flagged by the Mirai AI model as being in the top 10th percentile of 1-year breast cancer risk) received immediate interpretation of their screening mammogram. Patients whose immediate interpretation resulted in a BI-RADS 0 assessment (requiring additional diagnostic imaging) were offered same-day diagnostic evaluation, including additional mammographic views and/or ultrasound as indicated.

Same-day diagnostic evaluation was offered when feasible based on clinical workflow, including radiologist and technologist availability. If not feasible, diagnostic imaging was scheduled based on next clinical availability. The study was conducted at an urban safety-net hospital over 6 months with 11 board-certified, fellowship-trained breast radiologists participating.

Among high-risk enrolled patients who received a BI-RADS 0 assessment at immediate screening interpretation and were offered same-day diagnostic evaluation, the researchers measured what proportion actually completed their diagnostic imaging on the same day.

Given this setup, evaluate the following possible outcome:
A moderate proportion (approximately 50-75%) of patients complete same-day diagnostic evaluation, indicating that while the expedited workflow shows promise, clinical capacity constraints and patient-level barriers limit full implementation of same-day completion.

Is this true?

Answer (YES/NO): NO